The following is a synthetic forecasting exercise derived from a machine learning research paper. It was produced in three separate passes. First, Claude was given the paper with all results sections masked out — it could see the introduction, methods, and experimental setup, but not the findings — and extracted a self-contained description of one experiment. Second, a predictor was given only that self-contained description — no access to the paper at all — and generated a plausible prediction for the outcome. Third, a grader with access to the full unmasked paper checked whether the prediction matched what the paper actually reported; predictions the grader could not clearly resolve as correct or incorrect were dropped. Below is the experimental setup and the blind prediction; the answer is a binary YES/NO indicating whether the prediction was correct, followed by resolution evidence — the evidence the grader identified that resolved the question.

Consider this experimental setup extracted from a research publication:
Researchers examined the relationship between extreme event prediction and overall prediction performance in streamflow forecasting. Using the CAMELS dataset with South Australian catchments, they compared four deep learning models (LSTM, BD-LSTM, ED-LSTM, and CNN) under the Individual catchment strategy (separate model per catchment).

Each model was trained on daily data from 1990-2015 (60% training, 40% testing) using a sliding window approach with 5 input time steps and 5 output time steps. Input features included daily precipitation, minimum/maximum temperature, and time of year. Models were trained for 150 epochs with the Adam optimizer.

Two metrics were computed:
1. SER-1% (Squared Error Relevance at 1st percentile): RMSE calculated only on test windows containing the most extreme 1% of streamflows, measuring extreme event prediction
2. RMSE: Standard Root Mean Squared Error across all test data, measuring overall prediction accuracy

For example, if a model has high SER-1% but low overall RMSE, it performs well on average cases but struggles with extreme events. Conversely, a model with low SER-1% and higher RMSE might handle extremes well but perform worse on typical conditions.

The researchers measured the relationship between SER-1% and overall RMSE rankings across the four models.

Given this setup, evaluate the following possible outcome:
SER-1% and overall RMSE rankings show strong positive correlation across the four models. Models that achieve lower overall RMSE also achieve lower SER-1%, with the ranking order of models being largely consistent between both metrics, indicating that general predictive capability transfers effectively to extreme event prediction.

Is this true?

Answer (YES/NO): NO